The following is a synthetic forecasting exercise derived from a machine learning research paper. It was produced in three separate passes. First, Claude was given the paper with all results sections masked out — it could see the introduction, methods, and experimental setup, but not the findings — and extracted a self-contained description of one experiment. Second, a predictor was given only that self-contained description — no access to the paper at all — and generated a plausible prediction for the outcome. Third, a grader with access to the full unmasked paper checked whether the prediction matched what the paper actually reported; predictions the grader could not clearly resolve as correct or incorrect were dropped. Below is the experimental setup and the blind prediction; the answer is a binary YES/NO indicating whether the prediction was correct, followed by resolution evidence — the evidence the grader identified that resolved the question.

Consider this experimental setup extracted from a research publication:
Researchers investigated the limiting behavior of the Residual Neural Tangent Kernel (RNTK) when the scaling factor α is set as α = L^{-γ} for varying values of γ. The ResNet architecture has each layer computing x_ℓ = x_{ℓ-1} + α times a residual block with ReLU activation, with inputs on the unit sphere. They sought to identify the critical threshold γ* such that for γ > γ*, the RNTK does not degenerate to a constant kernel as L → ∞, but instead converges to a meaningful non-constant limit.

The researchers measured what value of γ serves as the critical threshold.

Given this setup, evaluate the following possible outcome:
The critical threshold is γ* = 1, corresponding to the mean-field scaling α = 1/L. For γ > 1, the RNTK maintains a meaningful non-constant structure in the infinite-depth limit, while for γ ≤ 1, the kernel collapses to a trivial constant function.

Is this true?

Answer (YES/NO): NO